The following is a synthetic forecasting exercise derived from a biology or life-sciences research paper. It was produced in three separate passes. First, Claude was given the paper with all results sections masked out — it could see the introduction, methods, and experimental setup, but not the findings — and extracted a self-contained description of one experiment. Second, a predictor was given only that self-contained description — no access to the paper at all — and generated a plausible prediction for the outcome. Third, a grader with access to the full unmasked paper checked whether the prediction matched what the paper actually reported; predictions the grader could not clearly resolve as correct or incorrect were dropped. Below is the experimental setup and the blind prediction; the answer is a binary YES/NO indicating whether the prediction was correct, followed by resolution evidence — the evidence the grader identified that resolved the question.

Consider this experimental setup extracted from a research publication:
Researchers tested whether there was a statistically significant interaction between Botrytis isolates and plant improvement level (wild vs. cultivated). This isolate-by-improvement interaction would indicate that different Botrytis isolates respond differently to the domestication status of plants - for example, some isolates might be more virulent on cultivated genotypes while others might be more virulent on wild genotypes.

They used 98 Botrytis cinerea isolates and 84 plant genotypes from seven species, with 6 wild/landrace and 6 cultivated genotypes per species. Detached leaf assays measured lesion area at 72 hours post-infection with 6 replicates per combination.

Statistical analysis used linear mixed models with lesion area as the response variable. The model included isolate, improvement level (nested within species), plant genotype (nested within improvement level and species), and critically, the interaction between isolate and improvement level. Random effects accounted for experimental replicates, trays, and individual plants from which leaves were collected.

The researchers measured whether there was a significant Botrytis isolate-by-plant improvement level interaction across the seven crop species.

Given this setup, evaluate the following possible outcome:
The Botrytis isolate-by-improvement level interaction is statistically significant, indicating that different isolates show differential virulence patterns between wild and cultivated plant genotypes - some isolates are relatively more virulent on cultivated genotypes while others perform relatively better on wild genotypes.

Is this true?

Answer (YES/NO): NO